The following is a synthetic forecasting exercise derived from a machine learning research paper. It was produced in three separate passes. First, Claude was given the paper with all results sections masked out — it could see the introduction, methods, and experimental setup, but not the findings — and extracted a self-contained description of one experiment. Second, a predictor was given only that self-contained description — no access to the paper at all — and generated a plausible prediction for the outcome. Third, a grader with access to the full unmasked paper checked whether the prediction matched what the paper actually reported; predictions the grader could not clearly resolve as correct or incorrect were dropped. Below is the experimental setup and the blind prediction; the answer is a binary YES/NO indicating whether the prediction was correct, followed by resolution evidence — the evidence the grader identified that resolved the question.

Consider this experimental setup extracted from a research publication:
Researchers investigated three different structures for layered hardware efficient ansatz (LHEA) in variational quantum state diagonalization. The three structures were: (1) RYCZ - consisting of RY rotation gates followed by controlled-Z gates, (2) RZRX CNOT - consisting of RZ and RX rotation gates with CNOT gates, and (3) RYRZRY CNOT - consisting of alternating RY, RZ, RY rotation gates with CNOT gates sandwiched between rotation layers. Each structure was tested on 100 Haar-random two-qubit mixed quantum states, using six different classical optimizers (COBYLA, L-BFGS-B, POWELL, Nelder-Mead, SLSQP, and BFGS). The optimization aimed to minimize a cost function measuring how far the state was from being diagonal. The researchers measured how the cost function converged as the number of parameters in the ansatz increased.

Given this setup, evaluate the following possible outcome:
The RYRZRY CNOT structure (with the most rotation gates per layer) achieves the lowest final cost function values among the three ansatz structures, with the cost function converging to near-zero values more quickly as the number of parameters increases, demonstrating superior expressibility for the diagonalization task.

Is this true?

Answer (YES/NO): NO